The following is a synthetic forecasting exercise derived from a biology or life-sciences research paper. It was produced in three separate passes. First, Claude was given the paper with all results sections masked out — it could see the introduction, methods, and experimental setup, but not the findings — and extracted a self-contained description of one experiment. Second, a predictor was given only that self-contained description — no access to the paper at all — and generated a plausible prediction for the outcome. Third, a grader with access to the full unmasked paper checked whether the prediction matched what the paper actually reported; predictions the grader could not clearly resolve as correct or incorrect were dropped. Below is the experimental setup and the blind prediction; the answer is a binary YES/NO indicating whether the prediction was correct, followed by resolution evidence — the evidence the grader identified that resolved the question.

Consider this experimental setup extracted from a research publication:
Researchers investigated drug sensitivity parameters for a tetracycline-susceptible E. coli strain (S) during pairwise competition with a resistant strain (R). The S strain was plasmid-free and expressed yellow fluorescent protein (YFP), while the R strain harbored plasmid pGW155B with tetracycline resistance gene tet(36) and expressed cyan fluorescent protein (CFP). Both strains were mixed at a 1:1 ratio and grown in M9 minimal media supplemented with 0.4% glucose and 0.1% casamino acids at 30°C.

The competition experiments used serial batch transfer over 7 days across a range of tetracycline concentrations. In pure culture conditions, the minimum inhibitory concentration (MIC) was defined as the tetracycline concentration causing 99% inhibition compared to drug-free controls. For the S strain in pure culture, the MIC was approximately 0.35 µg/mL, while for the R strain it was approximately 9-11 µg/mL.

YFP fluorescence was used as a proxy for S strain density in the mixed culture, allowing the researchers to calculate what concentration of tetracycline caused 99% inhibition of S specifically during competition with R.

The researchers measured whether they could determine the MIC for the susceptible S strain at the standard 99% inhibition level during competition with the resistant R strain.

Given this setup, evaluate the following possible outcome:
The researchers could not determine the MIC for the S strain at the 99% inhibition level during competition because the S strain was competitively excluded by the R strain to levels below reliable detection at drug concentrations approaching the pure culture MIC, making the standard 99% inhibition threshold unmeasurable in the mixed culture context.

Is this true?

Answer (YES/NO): YES